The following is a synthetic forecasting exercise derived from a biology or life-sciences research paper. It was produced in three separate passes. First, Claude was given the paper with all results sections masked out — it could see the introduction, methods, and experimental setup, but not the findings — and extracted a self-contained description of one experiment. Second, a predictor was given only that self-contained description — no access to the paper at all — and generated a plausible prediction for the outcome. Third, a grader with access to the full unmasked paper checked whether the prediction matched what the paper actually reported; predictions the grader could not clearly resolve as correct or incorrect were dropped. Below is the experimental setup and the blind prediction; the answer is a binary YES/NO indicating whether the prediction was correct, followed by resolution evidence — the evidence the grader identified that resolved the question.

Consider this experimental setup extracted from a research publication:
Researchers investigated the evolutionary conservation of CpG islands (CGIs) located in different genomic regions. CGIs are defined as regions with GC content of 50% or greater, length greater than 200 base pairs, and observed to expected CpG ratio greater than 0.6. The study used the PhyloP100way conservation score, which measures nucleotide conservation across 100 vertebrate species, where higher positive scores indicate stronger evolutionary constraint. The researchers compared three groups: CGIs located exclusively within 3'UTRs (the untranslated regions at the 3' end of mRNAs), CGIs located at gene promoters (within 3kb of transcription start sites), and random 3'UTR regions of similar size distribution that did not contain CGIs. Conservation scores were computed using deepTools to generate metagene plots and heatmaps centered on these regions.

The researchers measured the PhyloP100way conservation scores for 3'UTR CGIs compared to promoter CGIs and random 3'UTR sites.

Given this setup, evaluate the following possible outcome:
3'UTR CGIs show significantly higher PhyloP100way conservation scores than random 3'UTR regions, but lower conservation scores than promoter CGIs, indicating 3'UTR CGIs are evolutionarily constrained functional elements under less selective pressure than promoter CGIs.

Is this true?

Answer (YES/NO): NO